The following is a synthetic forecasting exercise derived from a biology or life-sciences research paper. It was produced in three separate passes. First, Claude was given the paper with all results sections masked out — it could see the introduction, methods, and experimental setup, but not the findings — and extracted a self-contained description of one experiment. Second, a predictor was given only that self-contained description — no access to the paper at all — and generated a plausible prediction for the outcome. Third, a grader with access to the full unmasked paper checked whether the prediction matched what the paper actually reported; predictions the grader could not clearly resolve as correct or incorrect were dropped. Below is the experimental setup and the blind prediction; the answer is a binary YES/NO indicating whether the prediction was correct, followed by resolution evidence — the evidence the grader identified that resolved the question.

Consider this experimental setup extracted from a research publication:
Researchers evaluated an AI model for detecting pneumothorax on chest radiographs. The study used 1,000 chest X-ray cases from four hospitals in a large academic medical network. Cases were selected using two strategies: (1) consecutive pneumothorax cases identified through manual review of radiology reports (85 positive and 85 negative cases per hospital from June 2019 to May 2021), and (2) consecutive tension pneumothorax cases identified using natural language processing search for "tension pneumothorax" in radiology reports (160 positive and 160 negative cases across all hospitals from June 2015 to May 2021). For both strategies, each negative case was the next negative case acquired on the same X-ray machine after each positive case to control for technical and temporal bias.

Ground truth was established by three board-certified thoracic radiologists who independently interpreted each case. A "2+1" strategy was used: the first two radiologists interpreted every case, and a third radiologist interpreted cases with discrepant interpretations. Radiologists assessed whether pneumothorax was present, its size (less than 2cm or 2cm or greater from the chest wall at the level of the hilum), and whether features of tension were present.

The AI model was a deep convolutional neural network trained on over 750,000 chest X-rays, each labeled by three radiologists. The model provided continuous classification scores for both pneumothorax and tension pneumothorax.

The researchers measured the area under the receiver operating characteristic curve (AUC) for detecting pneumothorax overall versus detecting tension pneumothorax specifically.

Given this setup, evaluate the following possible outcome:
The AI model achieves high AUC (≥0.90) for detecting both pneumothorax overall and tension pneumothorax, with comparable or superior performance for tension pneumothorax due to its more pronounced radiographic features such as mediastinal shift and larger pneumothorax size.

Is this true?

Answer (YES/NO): YES